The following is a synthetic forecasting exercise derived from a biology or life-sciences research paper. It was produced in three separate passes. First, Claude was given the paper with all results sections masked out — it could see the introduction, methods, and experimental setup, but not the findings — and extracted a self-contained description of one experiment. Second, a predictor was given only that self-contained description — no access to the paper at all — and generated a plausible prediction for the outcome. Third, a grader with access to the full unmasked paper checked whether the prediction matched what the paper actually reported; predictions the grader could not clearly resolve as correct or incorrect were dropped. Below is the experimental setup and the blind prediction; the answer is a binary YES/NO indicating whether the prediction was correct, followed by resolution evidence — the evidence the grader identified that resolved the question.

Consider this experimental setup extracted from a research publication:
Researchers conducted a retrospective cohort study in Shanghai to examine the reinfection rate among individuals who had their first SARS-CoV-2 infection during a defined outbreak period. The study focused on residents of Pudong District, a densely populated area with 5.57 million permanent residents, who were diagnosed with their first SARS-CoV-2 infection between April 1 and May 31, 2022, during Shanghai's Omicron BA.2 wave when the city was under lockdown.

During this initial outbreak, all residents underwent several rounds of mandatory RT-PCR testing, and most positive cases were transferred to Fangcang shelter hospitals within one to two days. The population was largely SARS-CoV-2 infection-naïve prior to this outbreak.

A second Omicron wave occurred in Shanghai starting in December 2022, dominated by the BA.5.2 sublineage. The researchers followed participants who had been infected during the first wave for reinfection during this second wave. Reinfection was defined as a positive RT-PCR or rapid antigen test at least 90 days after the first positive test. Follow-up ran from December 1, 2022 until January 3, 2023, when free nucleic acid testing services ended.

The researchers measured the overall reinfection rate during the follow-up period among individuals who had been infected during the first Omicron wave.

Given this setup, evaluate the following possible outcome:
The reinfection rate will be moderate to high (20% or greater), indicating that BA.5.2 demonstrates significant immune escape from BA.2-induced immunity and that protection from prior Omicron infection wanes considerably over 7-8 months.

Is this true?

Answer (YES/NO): YES